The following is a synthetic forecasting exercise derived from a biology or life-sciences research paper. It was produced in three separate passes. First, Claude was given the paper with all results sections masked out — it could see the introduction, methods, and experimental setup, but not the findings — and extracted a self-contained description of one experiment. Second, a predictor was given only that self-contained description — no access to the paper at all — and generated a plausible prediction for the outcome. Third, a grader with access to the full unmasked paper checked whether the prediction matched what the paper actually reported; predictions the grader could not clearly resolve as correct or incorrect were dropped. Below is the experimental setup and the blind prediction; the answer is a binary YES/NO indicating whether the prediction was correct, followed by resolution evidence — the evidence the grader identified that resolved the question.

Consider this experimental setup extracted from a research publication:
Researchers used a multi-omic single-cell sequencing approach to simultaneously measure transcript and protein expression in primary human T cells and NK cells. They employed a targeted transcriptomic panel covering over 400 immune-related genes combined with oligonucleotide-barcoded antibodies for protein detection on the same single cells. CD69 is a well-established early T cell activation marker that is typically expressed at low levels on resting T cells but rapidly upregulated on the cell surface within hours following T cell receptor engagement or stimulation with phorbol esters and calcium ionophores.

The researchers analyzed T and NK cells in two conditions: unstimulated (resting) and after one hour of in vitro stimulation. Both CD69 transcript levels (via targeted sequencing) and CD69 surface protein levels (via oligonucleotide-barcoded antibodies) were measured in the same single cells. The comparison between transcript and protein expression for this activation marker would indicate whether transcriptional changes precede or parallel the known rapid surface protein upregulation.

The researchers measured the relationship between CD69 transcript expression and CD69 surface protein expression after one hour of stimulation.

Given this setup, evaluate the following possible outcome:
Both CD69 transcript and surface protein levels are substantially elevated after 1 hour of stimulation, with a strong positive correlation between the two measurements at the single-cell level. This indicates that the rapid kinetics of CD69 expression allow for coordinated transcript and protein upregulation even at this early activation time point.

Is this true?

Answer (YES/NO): NO